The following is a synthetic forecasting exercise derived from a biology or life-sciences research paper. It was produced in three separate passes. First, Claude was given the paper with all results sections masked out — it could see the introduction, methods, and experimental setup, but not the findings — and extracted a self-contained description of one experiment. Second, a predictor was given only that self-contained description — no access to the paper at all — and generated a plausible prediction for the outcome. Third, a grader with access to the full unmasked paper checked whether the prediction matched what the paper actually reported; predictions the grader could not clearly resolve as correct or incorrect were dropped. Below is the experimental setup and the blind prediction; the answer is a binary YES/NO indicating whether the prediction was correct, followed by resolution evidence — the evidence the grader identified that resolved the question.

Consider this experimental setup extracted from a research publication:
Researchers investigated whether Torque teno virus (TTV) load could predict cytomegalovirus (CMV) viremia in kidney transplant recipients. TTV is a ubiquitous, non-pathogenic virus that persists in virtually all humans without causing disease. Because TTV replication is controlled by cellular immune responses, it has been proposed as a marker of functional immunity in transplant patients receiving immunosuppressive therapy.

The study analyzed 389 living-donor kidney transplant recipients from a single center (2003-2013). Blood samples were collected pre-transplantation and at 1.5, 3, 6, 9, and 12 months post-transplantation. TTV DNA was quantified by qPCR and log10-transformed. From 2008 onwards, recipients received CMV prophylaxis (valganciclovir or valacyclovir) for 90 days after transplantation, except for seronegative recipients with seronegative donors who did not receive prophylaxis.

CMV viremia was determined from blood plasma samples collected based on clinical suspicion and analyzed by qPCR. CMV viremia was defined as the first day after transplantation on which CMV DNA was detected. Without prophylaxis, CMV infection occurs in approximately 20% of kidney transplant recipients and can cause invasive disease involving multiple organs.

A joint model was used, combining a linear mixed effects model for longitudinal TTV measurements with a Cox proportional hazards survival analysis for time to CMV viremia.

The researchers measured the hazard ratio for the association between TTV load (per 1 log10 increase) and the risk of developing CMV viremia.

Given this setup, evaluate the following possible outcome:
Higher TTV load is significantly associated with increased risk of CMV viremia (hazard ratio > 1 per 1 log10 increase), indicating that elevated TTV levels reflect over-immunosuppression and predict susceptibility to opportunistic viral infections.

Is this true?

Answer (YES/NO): NO